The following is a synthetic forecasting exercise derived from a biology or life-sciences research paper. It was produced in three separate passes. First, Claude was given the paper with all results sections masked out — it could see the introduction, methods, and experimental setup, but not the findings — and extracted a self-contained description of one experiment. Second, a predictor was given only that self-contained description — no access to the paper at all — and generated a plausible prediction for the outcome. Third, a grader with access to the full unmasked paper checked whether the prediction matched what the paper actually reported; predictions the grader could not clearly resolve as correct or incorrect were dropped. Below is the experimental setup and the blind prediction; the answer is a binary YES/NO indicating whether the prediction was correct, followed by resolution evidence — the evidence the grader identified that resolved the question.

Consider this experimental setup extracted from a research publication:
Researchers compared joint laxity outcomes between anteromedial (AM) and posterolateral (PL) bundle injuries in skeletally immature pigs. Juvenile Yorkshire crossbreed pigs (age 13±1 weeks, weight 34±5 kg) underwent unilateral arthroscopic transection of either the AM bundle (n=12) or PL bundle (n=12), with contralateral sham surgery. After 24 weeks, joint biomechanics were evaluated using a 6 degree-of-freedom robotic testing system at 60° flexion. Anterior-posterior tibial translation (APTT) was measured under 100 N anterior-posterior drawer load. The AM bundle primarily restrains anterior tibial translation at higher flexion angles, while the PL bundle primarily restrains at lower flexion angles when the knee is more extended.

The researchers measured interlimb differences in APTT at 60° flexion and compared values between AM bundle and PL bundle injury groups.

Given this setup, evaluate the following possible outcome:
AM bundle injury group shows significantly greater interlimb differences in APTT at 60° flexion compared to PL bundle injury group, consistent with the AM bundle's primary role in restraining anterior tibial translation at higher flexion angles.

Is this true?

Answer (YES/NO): YES